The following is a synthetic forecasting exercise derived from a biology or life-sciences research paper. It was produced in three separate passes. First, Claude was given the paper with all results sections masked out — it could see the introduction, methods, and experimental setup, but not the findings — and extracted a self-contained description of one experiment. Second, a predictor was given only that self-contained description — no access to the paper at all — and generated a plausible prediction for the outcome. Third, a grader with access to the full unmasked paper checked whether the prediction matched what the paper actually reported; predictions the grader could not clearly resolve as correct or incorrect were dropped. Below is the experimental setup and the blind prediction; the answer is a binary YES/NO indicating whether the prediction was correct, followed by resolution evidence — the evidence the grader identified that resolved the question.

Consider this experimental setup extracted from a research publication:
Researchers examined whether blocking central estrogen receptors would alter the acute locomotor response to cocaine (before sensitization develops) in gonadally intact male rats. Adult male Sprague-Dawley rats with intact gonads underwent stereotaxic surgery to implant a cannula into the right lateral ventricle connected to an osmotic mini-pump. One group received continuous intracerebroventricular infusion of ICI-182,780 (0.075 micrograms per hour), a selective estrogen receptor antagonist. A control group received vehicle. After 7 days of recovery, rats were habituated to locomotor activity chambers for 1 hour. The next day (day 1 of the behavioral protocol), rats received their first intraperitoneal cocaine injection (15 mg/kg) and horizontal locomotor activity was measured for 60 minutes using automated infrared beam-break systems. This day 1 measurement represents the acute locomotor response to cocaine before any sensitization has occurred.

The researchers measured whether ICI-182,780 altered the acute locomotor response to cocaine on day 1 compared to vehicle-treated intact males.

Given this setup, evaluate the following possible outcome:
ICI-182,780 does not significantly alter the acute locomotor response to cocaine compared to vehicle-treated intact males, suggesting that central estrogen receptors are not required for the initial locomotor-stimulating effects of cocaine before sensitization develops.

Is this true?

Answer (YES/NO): YES